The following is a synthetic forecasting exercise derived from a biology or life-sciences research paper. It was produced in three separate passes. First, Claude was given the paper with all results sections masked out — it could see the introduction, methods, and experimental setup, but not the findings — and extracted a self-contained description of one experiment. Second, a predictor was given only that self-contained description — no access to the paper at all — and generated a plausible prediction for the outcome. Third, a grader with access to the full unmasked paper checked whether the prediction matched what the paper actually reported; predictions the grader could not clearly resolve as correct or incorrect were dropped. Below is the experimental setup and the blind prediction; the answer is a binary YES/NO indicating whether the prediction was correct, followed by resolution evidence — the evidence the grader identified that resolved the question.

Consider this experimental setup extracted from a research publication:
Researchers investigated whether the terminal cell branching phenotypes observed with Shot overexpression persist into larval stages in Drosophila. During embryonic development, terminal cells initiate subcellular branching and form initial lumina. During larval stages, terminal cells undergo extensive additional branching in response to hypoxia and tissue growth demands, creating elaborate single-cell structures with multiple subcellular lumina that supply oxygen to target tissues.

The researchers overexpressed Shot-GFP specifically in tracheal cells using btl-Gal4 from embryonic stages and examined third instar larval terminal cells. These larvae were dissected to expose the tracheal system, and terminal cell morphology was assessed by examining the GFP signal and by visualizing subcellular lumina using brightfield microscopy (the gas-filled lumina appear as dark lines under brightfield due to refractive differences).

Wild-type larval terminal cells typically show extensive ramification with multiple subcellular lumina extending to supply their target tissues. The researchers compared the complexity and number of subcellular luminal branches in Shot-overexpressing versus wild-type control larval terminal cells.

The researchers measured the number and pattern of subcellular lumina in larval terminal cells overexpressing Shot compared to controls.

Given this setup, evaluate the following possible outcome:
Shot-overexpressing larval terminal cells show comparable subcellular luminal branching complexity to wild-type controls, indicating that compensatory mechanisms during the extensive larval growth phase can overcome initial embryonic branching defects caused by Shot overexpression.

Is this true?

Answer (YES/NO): NO